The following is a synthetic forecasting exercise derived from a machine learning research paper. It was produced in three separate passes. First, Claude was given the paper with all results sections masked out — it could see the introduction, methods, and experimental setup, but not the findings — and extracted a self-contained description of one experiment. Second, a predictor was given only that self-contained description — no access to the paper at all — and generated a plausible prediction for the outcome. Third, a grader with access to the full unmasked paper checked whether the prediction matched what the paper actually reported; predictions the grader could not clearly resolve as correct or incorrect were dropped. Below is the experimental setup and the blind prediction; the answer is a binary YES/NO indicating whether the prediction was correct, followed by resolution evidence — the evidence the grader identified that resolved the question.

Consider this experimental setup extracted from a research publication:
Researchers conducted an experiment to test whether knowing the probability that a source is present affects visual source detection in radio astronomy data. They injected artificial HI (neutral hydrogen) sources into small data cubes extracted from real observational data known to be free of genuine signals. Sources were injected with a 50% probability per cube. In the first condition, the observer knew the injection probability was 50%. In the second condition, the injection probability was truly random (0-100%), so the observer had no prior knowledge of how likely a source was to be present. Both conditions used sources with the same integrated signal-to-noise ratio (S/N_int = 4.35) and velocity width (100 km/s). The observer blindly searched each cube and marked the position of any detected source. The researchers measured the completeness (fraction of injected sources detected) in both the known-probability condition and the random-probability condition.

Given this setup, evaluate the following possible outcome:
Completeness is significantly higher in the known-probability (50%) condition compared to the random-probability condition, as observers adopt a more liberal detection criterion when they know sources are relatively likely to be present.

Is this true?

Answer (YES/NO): NO